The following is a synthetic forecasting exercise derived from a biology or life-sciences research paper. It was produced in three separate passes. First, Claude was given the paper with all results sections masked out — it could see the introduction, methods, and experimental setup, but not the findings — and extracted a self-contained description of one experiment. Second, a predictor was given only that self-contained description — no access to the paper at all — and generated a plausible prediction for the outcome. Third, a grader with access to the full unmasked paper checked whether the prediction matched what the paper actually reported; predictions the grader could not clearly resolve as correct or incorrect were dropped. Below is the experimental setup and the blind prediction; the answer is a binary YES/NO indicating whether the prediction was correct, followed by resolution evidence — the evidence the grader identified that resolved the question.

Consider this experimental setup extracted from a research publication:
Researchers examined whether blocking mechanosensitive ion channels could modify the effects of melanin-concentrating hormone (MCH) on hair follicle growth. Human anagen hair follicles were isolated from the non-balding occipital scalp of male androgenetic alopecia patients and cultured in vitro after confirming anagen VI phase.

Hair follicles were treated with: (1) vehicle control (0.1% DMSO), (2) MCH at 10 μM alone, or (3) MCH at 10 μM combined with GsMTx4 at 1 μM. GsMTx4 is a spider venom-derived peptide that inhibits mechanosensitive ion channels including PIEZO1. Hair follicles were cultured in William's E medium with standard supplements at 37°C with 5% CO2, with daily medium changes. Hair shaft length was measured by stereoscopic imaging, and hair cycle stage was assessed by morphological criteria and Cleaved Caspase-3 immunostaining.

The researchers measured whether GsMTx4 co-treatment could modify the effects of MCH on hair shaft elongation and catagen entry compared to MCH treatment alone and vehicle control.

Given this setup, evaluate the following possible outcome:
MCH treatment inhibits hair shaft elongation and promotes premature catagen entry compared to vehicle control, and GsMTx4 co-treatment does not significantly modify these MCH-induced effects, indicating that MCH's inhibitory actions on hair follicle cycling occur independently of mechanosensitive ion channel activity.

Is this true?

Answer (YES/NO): NO